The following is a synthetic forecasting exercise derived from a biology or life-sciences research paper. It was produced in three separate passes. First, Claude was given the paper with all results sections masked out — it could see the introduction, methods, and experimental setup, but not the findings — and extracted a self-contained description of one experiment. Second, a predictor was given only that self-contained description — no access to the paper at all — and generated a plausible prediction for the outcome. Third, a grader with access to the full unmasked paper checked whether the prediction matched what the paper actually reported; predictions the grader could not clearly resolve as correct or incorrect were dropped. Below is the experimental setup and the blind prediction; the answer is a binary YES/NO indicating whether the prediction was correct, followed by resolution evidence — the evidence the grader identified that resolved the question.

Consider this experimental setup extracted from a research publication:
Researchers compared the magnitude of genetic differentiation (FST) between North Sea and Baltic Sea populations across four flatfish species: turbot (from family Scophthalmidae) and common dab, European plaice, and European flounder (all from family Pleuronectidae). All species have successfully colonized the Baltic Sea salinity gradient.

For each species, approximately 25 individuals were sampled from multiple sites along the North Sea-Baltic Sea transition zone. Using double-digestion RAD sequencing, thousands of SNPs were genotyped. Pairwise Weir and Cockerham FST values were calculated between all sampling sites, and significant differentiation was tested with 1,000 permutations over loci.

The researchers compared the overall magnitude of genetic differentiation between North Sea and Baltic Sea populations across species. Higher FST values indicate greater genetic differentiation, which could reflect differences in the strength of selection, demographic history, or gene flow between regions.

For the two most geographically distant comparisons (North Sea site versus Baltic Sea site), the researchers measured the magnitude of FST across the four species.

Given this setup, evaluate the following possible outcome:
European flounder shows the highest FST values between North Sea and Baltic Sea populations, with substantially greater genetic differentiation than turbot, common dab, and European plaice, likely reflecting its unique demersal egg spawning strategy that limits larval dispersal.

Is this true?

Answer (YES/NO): NO